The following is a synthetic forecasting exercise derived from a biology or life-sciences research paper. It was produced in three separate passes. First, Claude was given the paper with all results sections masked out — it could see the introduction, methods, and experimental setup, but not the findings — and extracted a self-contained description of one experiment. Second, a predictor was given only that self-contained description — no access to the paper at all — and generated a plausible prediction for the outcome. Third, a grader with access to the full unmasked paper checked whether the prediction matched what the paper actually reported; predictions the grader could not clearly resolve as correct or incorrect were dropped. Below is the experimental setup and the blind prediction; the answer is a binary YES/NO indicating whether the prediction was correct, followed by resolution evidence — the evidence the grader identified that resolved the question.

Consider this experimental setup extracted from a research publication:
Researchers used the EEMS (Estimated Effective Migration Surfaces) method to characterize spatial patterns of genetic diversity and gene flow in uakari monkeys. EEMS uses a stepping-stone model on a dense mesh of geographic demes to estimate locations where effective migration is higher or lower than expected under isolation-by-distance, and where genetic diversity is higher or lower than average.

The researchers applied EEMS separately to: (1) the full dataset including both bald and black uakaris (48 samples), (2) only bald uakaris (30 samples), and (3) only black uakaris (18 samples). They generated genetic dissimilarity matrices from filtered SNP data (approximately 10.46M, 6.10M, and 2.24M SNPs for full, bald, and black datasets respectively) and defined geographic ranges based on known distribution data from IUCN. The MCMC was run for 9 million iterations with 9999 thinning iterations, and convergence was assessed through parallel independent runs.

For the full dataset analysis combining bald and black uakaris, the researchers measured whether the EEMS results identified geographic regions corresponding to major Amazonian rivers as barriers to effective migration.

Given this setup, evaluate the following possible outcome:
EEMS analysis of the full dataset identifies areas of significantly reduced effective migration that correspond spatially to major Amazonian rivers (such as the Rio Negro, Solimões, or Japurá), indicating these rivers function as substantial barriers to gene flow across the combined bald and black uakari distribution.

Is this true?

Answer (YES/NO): NO